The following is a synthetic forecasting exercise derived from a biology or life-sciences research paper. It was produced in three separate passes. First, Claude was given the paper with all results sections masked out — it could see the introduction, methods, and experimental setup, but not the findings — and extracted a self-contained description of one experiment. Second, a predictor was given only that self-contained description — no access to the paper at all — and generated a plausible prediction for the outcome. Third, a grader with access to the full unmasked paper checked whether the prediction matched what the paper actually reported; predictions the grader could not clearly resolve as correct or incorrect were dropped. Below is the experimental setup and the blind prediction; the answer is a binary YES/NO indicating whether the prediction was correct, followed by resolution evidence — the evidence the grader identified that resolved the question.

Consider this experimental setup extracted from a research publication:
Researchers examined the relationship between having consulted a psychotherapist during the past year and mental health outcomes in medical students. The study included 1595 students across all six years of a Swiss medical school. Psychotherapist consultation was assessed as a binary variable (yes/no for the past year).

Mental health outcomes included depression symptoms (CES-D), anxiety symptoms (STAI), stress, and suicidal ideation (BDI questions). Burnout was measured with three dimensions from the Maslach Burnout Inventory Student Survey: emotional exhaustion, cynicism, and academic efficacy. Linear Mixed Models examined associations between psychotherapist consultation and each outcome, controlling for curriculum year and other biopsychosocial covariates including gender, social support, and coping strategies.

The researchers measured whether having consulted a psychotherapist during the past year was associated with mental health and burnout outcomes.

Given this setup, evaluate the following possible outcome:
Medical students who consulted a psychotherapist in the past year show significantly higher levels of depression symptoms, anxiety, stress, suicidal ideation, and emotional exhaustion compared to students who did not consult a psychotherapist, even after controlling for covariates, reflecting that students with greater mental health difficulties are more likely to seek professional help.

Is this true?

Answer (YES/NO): YES